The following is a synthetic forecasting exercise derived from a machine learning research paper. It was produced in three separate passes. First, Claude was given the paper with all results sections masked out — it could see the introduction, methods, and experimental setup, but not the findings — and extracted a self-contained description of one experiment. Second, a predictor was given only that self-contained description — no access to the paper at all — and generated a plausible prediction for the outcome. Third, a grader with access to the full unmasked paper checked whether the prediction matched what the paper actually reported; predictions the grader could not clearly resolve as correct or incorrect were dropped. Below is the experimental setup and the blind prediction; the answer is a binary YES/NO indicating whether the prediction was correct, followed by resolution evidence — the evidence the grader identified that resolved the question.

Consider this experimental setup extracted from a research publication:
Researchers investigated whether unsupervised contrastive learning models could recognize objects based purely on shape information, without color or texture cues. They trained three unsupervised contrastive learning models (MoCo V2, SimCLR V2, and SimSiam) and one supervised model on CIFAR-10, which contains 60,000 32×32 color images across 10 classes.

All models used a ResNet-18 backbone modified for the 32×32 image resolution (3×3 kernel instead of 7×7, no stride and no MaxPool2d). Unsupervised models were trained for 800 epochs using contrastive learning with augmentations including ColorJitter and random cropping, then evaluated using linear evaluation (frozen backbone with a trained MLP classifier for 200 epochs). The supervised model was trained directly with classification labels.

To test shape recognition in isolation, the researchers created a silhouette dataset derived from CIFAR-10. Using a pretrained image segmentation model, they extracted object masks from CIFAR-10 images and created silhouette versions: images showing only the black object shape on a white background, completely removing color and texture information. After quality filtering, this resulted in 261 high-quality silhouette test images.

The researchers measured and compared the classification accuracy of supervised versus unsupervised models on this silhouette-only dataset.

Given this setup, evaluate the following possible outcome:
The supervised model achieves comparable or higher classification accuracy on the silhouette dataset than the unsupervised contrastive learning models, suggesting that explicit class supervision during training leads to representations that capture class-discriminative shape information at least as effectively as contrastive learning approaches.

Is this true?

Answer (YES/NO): YES